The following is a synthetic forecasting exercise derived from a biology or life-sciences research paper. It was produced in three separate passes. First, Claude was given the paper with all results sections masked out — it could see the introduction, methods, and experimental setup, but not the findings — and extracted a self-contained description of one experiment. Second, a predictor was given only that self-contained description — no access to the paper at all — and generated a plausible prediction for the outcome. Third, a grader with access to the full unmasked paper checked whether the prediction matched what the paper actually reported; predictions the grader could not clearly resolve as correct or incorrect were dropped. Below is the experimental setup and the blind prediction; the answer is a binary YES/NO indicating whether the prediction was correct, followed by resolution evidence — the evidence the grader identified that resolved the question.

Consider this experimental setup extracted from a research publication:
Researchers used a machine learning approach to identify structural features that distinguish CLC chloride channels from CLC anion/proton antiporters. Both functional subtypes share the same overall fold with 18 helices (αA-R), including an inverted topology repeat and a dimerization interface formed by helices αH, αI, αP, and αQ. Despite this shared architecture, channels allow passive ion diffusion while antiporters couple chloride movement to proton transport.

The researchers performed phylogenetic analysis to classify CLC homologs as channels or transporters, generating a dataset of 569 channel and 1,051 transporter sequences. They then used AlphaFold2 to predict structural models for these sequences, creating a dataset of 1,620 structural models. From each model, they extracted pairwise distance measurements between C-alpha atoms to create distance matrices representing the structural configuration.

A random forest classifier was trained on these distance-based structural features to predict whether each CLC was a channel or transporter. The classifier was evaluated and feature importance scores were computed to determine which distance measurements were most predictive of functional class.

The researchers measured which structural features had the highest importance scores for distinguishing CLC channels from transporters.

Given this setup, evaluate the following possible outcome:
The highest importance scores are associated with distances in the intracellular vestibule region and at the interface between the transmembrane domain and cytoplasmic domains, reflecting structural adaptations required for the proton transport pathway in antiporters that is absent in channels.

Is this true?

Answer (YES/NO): NO